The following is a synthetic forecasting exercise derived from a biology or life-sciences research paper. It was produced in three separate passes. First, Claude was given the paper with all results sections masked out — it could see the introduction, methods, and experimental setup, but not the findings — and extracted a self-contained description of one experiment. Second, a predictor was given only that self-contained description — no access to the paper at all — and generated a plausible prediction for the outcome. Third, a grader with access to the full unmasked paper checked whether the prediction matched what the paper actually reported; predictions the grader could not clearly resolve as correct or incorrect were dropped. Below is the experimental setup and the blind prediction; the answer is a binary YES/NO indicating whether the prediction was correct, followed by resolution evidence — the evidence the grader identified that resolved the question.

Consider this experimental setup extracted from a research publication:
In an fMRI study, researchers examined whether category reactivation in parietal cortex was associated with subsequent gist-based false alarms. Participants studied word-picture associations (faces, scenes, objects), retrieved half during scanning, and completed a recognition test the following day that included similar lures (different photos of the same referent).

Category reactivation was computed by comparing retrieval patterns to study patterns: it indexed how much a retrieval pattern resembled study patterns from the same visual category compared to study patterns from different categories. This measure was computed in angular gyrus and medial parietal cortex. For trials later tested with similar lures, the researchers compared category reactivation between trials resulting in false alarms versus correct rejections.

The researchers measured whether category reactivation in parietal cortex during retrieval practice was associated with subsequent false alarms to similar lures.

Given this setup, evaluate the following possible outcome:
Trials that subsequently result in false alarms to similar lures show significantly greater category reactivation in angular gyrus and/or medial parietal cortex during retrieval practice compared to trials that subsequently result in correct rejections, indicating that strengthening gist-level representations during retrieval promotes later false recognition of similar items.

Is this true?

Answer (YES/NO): YES